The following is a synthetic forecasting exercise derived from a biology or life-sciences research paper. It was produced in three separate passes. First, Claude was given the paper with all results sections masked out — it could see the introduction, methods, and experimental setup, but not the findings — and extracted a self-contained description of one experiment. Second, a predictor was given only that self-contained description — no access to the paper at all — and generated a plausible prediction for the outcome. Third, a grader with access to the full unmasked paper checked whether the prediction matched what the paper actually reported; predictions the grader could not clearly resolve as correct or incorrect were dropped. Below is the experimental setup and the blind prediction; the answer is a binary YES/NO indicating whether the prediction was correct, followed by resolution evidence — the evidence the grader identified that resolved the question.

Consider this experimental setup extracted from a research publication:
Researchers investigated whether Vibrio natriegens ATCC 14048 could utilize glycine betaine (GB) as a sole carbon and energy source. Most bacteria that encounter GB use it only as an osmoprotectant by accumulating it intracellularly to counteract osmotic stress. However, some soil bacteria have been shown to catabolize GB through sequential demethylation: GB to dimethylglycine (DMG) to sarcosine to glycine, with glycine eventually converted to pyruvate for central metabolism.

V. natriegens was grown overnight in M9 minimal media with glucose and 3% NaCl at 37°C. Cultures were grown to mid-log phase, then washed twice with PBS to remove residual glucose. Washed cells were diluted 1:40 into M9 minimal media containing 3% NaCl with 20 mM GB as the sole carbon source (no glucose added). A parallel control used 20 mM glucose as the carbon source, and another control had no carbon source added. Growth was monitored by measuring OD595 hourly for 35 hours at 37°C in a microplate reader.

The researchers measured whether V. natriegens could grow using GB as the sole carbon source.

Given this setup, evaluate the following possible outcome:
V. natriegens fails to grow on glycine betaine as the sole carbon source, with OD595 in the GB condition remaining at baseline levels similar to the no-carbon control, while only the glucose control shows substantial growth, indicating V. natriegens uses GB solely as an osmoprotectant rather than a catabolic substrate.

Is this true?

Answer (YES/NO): NO